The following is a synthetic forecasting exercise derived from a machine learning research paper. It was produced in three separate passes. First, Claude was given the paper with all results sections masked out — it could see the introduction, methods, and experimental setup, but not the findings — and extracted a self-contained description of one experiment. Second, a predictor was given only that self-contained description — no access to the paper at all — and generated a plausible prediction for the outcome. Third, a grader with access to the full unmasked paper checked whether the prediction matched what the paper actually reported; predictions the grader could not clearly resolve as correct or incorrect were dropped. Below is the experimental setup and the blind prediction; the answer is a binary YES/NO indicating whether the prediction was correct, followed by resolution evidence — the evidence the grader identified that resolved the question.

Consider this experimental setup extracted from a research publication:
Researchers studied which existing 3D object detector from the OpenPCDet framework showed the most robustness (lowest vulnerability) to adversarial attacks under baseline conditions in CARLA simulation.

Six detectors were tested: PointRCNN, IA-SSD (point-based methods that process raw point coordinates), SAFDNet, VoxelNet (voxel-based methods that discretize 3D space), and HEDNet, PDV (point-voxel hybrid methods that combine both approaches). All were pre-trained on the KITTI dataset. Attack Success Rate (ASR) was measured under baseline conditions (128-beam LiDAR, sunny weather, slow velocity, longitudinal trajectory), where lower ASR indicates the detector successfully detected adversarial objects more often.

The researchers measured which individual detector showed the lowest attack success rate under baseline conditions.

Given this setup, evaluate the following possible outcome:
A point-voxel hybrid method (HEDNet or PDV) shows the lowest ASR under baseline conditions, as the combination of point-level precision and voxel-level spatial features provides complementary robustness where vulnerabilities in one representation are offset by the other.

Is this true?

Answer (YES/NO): YES